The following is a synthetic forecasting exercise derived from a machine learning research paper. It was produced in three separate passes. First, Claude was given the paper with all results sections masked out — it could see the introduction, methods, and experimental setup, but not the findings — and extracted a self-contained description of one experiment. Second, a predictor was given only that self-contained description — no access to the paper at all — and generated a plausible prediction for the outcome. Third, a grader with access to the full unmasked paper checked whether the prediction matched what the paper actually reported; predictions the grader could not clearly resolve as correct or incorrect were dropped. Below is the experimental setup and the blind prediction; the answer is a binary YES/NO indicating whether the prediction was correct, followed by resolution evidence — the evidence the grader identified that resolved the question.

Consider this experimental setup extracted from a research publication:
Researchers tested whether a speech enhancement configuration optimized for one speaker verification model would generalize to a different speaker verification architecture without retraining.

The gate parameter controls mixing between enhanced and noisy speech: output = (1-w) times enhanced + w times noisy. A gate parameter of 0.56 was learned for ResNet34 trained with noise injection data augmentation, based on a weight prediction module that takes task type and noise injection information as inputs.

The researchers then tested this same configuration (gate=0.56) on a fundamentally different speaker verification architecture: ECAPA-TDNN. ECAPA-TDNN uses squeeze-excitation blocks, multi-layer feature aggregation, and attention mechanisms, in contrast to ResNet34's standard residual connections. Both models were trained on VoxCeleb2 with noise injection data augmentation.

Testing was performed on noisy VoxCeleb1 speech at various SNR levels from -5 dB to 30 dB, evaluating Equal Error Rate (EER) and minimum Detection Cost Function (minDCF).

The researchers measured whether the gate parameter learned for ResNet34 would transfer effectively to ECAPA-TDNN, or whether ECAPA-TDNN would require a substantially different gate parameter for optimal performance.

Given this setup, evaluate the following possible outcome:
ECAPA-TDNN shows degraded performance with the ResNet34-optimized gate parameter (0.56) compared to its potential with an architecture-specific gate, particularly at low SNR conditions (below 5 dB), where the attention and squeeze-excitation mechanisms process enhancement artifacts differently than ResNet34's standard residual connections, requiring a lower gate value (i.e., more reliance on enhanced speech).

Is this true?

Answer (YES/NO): NO